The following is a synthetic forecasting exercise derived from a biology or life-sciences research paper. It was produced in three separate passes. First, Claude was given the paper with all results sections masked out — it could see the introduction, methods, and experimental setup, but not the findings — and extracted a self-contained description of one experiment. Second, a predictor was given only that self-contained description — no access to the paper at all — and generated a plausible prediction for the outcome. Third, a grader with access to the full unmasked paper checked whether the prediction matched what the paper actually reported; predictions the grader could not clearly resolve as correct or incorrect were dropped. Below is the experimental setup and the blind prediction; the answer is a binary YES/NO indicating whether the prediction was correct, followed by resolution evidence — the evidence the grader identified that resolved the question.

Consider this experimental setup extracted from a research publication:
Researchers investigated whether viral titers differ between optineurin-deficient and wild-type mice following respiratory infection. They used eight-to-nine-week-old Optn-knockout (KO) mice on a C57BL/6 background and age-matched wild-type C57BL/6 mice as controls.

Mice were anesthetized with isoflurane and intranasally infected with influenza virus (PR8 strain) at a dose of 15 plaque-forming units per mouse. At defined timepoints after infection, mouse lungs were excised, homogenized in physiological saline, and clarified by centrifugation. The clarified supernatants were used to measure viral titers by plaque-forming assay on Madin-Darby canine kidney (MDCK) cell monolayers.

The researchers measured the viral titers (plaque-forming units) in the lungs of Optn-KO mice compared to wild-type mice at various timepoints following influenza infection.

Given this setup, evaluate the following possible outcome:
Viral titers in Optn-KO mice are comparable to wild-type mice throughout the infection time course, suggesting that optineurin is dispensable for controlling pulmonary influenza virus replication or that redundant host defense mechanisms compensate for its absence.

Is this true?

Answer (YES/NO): NO